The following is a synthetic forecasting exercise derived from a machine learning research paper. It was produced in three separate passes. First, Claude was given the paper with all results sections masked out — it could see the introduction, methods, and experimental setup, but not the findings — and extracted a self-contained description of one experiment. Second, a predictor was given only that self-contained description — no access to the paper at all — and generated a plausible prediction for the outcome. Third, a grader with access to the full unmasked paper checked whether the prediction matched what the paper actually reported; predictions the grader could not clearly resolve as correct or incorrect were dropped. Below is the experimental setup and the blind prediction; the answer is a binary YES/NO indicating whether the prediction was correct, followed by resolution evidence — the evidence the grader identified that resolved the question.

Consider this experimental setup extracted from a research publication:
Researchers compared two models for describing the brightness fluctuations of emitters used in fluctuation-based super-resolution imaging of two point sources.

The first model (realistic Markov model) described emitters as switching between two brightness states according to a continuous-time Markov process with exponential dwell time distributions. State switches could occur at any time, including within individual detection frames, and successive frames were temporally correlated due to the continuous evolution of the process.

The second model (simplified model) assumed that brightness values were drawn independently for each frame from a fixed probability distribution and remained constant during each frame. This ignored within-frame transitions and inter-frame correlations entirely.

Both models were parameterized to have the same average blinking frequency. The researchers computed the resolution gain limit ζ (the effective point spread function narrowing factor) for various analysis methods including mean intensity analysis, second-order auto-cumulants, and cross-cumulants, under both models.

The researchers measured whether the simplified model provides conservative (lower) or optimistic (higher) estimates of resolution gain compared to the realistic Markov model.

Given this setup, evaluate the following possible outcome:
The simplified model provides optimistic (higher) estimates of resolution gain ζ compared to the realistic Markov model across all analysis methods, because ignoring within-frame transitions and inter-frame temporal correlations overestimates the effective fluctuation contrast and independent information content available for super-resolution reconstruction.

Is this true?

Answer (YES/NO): YES